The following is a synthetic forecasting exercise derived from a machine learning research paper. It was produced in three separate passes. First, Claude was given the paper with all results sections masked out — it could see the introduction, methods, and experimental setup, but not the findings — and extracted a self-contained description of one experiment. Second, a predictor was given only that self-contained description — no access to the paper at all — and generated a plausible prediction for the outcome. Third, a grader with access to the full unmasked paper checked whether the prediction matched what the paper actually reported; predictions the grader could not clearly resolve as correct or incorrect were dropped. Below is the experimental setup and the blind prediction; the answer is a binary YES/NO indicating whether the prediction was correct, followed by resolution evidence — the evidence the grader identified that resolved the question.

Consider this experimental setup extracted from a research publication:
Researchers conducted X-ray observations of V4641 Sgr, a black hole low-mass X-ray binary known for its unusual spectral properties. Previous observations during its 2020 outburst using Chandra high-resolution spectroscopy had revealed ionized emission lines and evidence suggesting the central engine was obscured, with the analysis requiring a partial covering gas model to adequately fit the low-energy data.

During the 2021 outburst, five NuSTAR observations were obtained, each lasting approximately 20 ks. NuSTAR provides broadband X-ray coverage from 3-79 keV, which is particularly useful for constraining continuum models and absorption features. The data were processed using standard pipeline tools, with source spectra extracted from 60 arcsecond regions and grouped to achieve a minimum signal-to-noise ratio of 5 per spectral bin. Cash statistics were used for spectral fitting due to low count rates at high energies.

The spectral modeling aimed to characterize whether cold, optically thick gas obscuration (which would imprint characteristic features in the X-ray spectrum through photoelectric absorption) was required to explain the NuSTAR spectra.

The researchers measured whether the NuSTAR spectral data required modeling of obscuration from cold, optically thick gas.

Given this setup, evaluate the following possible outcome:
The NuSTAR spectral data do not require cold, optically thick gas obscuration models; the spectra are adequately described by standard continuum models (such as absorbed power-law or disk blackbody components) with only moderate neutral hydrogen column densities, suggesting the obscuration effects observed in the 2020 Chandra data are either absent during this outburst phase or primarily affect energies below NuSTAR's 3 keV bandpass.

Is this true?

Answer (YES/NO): YES